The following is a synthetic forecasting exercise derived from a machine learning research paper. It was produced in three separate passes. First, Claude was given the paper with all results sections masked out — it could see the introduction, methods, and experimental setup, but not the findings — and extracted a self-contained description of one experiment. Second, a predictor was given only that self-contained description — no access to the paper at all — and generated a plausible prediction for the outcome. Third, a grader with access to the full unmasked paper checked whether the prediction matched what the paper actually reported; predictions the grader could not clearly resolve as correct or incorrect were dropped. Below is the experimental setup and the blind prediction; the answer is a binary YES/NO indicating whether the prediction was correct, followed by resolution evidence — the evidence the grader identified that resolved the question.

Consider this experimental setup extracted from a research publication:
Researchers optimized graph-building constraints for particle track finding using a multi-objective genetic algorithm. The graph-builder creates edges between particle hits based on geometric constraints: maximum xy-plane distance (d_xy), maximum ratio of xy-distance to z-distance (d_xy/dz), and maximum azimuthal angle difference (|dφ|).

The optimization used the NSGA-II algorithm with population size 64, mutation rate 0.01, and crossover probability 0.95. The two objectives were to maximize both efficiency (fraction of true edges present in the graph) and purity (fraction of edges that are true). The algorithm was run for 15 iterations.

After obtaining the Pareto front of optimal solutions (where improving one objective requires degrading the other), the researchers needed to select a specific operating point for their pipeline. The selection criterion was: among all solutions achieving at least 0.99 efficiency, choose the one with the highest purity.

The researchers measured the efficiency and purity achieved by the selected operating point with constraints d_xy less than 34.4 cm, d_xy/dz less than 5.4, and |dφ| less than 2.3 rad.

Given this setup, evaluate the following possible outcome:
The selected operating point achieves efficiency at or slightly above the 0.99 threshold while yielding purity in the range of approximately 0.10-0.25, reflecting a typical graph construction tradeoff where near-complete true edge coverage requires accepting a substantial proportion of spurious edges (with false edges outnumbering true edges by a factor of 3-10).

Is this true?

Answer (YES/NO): NO